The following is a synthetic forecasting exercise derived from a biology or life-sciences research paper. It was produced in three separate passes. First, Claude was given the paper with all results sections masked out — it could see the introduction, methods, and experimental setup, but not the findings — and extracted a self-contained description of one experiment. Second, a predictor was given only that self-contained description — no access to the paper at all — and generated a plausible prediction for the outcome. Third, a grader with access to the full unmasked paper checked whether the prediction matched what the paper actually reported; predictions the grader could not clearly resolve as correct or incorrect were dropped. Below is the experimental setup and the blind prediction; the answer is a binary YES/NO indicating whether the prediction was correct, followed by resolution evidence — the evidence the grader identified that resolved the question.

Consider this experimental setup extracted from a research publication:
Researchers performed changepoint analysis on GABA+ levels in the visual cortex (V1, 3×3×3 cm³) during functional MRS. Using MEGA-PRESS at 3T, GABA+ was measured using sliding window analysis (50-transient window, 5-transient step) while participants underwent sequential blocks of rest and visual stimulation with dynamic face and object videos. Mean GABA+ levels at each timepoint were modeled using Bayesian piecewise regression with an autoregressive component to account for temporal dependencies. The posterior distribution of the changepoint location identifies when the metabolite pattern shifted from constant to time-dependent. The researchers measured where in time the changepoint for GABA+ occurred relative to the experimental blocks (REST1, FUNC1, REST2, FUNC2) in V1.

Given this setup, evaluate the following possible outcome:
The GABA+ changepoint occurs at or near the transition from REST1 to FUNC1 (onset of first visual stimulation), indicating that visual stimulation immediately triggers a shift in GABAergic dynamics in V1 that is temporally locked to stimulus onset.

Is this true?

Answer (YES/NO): NO